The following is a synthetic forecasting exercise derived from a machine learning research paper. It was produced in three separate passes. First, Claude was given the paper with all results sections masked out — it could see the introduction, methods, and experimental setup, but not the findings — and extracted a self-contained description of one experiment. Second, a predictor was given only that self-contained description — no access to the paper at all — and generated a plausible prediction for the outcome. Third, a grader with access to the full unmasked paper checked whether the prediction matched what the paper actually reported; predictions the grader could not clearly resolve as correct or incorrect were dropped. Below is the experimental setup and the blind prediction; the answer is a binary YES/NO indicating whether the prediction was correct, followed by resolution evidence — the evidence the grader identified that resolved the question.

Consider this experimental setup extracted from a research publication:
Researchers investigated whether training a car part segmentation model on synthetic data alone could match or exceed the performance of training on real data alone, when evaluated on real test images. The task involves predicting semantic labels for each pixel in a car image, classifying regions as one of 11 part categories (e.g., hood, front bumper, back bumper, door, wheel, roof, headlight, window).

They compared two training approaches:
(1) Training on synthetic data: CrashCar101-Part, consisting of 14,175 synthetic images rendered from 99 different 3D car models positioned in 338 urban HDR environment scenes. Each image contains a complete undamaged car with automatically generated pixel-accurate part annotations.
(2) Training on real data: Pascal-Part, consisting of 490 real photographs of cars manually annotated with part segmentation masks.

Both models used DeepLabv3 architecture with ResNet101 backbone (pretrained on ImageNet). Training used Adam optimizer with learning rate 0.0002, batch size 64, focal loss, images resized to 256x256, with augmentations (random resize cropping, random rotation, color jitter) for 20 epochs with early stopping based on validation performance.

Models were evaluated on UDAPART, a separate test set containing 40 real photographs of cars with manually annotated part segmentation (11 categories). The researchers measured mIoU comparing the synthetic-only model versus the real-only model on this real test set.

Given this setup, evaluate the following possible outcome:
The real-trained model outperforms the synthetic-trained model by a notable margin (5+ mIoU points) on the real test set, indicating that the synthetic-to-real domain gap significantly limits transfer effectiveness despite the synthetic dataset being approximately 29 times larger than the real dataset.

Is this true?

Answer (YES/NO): NO